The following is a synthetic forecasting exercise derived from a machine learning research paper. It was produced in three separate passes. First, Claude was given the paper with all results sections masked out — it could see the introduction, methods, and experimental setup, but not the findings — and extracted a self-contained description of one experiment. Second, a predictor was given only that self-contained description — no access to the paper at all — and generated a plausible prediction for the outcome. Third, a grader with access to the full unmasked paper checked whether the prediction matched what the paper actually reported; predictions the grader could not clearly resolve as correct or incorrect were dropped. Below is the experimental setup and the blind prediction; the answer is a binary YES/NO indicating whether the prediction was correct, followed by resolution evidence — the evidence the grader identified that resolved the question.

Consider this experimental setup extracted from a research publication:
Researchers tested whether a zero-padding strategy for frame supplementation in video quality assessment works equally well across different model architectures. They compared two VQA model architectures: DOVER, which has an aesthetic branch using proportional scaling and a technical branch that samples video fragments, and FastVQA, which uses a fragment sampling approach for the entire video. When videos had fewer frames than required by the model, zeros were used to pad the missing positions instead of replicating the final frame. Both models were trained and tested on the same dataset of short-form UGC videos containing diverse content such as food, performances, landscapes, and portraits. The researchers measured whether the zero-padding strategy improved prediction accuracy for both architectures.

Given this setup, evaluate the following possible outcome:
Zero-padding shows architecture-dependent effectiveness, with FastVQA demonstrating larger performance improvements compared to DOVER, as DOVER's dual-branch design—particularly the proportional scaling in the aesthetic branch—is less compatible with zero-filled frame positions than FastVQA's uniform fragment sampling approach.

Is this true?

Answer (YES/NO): YES